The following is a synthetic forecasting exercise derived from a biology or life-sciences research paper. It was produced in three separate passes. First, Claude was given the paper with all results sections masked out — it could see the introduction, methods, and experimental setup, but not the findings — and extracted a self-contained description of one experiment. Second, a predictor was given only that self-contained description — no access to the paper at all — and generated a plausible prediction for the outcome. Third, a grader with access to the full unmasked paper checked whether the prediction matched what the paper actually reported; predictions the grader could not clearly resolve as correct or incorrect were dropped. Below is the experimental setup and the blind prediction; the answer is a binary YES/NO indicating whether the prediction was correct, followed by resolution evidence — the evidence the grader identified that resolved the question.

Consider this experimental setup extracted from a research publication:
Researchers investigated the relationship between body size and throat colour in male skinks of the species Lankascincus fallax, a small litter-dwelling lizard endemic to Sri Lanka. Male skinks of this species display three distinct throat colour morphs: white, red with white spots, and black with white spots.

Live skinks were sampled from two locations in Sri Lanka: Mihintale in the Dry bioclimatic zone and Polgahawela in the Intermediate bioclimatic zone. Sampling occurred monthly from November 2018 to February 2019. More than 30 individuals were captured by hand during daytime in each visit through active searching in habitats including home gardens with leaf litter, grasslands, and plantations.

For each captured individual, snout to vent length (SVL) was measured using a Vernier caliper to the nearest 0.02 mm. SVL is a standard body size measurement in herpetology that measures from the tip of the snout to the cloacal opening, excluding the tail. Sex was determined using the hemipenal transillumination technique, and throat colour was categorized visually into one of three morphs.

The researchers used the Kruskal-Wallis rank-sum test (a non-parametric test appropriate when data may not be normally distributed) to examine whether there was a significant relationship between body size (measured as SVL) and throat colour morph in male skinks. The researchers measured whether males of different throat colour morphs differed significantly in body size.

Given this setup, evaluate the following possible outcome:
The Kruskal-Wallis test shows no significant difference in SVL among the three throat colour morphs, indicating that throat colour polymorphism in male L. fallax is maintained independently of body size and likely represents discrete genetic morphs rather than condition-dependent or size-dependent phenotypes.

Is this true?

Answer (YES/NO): NO